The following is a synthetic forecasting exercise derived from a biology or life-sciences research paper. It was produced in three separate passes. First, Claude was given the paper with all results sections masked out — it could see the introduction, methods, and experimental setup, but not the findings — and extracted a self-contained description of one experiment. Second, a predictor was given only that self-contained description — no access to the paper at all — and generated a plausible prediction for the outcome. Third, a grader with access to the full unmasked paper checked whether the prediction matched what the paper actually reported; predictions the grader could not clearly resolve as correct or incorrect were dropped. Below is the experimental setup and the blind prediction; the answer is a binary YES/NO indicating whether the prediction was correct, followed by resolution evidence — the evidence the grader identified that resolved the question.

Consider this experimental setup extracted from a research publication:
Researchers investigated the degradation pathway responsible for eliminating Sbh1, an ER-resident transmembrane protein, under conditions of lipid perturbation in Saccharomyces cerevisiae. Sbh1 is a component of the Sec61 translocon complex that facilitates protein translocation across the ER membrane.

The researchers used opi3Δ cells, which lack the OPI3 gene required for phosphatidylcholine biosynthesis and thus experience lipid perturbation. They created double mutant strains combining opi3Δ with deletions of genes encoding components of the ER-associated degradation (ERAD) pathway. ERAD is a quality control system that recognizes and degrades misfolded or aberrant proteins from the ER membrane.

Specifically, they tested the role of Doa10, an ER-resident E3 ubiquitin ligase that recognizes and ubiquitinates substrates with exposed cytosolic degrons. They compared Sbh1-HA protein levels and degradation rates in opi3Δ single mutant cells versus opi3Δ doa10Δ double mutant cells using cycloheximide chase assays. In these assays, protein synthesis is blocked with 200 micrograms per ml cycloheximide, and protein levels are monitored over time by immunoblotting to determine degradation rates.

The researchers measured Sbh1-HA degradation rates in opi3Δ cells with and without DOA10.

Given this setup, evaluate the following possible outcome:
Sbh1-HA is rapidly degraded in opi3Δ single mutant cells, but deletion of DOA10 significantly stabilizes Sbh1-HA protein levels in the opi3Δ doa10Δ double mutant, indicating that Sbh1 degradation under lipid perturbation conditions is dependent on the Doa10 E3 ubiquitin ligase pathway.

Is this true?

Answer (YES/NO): YES